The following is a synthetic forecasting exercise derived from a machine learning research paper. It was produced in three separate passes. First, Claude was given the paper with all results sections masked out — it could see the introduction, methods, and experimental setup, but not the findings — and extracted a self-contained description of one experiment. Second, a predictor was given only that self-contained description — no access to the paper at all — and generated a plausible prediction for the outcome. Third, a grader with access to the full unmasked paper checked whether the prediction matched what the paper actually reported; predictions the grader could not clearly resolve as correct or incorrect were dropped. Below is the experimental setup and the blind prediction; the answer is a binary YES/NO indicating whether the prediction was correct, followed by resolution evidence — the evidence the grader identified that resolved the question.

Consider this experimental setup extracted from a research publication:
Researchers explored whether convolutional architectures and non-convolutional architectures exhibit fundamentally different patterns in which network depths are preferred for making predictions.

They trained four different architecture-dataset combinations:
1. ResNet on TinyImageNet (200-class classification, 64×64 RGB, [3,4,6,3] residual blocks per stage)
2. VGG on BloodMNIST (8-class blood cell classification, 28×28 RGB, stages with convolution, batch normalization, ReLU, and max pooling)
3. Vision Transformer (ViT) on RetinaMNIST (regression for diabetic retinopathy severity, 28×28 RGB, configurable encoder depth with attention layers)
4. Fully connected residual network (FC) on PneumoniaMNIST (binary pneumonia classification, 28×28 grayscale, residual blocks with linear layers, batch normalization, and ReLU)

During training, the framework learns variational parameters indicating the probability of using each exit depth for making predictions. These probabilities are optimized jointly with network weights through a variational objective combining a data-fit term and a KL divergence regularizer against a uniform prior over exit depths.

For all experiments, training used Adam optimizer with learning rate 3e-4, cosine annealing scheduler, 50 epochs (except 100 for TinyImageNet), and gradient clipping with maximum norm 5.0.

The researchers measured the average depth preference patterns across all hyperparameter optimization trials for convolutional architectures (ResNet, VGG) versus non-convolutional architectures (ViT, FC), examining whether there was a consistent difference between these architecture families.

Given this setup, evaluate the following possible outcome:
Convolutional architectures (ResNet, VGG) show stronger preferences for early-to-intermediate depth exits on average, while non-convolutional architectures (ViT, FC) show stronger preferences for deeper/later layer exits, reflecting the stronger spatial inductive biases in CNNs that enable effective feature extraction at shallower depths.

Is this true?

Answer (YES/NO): NO